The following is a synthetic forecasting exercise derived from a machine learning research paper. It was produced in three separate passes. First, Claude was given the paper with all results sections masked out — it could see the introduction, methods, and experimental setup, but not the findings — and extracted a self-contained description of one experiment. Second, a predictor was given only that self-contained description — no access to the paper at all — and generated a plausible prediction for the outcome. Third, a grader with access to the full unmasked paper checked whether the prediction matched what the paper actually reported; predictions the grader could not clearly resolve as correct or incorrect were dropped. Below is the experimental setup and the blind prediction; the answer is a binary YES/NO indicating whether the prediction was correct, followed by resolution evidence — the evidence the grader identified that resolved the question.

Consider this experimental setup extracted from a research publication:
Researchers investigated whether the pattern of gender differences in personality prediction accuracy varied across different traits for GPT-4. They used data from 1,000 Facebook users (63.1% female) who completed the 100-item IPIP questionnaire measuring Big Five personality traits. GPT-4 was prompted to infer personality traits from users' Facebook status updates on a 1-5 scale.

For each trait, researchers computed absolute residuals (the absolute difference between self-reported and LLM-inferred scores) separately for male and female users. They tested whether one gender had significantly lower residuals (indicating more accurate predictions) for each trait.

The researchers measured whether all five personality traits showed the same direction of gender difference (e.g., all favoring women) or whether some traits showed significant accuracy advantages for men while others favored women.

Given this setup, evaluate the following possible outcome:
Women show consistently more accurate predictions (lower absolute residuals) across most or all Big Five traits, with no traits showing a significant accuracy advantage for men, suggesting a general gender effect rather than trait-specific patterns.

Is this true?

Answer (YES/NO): NO